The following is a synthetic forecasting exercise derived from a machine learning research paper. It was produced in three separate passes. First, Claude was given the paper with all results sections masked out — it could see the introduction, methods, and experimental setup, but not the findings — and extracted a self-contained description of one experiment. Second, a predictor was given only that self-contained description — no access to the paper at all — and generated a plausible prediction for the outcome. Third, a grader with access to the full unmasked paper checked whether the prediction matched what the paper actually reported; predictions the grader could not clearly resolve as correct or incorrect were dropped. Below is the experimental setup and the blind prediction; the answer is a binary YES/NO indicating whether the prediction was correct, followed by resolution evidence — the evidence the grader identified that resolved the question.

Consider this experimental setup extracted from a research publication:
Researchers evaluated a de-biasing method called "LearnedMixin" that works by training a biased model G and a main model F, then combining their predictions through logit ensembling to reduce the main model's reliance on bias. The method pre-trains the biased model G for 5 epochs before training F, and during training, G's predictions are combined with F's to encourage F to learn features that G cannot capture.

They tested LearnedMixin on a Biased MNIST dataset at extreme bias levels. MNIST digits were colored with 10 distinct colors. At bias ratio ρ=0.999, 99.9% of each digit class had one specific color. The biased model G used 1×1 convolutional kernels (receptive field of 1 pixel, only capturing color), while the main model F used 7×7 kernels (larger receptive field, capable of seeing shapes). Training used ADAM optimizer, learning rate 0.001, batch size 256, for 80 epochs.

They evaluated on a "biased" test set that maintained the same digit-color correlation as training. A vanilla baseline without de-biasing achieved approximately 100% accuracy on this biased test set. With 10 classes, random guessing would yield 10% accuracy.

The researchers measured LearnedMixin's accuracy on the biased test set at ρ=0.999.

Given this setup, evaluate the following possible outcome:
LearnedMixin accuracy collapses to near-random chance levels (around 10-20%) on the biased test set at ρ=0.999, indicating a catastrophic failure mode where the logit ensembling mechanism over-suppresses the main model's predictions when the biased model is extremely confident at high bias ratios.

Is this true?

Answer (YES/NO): NO